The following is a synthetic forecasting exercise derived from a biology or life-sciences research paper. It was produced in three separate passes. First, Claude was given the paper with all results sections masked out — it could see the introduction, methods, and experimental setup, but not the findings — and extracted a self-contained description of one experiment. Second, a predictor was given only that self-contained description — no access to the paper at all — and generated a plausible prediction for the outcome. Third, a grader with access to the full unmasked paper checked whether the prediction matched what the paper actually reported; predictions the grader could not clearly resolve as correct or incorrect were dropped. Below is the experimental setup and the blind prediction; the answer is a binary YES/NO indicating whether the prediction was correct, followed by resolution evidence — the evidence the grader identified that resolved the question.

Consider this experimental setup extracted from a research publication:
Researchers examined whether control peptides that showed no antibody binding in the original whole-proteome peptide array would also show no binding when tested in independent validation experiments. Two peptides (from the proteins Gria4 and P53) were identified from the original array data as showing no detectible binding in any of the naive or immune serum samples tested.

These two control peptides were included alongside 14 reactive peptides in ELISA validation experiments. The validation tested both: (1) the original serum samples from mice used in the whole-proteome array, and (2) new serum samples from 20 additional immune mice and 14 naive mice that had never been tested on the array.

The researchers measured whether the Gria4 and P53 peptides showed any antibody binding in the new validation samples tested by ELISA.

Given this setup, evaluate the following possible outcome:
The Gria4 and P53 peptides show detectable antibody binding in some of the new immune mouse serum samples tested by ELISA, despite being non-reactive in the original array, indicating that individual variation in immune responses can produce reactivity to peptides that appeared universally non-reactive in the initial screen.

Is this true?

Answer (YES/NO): NO